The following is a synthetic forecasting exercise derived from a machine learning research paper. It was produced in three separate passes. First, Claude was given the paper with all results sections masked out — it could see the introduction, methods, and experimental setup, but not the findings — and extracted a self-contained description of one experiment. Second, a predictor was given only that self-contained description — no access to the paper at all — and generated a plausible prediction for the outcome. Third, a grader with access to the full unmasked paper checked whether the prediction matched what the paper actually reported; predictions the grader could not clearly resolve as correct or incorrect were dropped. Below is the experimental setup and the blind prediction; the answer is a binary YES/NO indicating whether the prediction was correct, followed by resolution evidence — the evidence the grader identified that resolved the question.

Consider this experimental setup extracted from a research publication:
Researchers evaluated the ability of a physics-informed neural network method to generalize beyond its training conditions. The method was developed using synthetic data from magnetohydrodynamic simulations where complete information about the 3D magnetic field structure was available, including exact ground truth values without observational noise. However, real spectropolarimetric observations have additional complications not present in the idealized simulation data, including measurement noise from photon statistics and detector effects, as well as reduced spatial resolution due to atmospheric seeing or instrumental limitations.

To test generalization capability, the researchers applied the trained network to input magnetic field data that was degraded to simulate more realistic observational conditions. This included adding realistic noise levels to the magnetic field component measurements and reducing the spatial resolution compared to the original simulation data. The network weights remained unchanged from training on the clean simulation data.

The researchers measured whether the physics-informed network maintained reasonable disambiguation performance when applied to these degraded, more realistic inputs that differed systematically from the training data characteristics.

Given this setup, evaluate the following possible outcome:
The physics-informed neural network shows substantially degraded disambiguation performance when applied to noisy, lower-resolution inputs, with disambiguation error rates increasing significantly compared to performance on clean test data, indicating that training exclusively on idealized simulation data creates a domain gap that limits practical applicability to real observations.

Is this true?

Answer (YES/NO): NO